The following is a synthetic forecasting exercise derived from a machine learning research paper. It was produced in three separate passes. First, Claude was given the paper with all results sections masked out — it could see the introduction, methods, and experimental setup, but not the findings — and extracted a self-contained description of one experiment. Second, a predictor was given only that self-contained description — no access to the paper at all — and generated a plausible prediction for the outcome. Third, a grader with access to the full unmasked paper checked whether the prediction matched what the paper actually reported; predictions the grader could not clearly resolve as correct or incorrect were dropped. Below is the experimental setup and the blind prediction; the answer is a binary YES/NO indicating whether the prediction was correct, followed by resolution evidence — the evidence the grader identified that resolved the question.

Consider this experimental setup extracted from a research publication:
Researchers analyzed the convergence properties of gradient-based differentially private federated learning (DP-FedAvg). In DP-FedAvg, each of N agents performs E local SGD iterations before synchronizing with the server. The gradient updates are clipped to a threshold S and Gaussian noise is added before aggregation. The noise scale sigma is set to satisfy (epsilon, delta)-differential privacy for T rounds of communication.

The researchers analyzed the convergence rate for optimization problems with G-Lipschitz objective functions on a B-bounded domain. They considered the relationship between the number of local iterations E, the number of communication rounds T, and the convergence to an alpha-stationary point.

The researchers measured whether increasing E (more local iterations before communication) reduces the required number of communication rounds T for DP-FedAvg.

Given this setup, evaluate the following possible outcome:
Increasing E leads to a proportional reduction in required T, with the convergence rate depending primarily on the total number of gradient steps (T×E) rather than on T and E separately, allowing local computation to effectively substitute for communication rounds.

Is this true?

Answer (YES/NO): NO